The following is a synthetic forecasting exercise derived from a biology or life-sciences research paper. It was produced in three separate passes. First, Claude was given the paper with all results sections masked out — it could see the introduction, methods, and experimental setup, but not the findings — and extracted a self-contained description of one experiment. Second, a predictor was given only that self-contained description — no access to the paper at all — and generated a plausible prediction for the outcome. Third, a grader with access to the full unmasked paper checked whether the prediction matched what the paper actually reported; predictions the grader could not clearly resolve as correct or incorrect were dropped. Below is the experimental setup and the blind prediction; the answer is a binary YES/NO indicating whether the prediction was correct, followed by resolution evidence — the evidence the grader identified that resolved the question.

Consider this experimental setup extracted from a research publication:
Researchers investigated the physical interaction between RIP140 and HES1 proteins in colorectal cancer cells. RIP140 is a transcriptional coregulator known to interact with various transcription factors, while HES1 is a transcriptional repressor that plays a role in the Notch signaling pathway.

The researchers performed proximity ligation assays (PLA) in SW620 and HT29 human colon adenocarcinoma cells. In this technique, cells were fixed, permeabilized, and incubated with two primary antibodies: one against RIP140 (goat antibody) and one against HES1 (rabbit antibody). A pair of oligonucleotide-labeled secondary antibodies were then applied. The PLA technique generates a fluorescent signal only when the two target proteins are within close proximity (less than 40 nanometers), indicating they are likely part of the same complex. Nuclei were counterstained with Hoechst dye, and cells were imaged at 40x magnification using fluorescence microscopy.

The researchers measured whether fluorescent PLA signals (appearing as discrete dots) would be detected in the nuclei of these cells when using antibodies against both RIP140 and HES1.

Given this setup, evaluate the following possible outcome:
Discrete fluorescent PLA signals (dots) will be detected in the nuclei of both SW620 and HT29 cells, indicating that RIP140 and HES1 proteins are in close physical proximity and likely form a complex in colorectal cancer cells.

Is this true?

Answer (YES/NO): YES